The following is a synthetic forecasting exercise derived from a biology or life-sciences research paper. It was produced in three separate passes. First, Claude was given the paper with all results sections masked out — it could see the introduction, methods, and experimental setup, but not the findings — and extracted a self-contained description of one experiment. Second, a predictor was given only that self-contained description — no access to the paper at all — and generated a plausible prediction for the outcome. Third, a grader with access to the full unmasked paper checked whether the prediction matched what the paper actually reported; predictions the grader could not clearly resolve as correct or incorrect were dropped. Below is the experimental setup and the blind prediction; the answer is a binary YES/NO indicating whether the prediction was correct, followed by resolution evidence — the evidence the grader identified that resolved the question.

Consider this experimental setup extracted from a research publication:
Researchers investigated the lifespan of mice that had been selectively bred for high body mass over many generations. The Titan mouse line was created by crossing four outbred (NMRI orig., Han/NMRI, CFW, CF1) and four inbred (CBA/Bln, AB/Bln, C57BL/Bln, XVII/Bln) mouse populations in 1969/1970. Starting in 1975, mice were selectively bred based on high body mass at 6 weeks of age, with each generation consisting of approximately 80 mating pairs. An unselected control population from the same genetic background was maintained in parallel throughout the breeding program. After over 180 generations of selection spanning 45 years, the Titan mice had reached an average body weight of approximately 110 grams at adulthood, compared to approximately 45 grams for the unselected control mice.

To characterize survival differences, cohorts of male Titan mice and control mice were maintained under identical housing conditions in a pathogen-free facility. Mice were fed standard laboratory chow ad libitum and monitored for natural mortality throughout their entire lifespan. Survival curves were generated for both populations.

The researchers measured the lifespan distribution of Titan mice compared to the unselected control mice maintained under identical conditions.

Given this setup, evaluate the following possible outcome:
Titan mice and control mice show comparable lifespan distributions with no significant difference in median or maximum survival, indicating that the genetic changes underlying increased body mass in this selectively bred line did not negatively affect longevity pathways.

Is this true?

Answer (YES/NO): NO